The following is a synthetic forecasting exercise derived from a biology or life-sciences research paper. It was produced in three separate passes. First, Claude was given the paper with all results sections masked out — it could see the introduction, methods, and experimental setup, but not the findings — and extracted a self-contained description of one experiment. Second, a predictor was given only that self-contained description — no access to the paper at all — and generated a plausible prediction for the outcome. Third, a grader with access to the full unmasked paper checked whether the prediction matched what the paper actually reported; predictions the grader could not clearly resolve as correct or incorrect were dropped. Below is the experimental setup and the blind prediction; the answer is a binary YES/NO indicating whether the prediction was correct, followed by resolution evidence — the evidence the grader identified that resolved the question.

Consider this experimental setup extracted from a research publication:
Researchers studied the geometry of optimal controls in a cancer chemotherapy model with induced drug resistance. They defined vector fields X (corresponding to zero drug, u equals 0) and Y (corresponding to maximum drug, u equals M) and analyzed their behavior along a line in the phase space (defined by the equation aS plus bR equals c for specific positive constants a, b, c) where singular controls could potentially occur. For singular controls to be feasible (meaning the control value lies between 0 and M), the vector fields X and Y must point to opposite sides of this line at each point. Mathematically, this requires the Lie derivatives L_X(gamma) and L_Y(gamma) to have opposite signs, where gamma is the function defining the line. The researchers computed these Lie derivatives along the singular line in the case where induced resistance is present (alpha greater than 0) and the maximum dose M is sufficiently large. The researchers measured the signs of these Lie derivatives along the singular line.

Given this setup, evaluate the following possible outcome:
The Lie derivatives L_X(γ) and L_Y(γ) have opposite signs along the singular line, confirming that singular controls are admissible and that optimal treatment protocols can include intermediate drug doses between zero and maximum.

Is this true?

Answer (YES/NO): NO